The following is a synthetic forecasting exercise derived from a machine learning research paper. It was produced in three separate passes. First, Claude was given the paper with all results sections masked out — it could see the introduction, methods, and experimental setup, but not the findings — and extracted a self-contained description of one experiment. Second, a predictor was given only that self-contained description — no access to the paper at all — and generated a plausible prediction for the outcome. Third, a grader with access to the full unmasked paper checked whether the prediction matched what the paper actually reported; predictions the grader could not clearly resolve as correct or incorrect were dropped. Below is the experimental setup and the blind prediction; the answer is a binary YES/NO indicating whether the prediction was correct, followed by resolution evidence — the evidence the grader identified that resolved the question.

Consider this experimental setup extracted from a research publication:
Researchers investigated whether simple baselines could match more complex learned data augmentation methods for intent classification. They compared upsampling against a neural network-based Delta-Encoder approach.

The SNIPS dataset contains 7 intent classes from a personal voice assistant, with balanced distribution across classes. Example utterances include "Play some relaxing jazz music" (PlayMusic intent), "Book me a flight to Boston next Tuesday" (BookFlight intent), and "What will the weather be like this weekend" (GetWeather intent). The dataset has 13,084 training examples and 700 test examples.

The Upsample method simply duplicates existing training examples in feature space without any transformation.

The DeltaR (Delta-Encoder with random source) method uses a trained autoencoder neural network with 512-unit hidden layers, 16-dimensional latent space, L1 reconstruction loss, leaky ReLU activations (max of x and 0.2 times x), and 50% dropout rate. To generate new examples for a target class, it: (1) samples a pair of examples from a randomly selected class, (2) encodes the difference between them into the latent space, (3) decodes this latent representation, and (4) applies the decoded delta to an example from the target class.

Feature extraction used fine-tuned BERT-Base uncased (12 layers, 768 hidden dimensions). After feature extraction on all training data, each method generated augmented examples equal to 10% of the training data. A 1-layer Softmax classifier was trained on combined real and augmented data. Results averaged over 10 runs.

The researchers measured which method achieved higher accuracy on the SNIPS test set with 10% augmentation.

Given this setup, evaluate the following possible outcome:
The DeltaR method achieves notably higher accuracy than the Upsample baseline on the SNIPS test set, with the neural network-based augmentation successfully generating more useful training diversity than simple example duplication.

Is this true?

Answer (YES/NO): NO